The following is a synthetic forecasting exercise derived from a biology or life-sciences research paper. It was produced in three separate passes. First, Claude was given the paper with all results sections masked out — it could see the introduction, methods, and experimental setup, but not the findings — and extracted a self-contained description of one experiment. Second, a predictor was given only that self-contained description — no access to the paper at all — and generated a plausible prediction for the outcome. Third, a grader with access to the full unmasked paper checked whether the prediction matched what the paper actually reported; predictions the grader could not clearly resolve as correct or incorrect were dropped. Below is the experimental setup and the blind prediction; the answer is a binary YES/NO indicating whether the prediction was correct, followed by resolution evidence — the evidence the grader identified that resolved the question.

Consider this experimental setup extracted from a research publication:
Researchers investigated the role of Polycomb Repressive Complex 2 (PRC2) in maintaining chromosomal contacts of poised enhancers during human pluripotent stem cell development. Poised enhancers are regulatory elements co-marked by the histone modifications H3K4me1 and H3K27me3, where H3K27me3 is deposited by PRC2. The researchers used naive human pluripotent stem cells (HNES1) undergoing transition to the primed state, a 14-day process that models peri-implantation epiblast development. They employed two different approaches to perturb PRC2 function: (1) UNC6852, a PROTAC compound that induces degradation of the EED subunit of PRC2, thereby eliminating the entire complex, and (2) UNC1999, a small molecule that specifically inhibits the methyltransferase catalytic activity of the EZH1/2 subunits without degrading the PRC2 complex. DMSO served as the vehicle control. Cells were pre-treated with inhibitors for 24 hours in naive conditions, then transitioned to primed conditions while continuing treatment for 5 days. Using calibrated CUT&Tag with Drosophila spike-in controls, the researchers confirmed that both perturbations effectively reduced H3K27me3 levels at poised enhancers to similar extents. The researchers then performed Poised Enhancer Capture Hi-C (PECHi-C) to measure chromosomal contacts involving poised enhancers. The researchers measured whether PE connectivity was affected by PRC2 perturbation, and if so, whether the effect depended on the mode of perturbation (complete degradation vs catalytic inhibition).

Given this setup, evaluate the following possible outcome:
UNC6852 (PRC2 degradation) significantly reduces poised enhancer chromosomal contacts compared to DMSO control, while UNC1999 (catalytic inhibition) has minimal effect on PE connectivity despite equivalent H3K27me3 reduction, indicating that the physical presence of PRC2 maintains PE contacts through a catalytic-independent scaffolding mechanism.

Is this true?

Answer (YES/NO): YES